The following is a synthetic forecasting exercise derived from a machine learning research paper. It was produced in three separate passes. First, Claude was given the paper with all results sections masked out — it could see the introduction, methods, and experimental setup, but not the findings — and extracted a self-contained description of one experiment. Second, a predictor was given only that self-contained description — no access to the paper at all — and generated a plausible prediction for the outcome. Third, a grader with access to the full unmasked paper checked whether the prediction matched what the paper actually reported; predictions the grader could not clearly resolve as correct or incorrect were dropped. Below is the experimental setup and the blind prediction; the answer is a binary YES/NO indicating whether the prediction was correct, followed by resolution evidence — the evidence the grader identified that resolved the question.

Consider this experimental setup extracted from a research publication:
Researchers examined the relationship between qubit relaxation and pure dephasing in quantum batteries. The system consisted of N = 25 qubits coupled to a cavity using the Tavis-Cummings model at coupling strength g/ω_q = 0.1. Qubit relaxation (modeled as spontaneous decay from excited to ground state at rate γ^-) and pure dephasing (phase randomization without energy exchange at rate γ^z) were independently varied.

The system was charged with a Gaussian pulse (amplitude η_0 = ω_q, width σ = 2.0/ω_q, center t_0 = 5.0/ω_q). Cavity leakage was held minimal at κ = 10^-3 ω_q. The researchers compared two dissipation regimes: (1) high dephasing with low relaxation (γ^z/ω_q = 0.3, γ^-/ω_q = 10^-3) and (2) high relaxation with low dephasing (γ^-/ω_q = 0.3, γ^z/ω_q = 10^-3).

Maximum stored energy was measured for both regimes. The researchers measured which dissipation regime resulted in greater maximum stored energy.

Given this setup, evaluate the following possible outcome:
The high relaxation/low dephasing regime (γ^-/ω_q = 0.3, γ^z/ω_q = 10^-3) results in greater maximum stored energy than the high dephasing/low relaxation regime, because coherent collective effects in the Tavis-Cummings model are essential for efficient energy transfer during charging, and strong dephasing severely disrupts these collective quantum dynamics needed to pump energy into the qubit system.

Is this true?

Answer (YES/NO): NO